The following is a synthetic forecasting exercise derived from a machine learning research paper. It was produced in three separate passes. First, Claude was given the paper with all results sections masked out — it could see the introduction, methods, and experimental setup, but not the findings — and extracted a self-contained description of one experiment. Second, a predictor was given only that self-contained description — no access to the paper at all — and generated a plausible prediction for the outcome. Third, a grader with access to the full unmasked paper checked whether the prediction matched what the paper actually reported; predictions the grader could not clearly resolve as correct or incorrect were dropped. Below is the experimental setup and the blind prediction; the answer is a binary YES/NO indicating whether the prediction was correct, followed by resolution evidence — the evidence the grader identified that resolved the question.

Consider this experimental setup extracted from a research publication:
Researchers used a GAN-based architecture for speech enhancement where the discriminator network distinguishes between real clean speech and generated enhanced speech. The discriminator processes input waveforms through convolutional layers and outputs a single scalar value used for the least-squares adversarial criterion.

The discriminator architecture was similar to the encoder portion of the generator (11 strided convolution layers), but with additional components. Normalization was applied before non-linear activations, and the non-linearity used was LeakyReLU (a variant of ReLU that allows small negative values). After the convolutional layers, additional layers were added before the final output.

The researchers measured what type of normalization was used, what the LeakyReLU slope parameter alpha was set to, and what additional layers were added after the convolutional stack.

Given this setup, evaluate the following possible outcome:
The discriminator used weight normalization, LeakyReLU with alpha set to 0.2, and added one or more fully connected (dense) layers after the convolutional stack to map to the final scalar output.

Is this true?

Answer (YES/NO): NO